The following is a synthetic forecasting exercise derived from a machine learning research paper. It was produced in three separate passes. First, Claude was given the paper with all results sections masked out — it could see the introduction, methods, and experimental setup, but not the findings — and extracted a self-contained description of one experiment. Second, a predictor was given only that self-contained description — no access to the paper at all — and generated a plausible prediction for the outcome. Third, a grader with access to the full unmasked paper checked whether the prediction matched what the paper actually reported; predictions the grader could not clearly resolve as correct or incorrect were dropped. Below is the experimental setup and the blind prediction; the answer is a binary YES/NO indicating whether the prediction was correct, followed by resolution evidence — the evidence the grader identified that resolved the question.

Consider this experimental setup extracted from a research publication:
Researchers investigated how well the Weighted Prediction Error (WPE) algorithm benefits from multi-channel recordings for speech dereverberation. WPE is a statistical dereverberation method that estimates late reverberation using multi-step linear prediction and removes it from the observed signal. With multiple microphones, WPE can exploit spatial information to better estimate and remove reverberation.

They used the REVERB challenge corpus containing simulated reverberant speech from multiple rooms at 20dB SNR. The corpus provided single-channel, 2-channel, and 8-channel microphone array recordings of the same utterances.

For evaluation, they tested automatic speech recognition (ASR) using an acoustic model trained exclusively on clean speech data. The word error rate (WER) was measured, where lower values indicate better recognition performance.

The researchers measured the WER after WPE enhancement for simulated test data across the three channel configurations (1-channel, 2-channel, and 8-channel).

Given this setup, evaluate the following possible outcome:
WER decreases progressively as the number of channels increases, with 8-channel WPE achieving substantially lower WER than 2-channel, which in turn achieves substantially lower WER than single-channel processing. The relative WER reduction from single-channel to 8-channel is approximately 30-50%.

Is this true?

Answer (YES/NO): NO